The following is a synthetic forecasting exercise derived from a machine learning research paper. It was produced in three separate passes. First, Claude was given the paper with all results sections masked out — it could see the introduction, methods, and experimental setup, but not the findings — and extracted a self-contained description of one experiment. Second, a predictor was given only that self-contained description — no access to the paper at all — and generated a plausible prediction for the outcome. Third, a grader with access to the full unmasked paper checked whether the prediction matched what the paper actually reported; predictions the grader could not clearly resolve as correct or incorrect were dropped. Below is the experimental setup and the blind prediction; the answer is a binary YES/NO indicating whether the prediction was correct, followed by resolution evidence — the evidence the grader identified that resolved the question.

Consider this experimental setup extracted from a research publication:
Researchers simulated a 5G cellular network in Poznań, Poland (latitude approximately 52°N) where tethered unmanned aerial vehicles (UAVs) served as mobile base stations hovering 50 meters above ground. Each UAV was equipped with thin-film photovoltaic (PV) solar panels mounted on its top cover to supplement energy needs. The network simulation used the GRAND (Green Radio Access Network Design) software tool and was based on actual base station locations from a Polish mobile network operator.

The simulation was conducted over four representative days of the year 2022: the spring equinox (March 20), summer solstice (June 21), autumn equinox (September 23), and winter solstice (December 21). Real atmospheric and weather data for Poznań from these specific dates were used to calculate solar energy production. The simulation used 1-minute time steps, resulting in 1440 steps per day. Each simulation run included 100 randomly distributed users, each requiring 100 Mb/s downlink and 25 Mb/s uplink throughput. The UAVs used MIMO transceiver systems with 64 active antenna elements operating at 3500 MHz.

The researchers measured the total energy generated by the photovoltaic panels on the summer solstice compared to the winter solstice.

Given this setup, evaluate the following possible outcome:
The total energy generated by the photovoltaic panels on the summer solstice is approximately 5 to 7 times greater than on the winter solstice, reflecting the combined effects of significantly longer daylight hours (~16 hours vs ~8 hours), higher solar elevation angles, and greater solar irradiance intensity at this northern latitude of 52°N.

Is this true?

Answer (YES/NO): NO